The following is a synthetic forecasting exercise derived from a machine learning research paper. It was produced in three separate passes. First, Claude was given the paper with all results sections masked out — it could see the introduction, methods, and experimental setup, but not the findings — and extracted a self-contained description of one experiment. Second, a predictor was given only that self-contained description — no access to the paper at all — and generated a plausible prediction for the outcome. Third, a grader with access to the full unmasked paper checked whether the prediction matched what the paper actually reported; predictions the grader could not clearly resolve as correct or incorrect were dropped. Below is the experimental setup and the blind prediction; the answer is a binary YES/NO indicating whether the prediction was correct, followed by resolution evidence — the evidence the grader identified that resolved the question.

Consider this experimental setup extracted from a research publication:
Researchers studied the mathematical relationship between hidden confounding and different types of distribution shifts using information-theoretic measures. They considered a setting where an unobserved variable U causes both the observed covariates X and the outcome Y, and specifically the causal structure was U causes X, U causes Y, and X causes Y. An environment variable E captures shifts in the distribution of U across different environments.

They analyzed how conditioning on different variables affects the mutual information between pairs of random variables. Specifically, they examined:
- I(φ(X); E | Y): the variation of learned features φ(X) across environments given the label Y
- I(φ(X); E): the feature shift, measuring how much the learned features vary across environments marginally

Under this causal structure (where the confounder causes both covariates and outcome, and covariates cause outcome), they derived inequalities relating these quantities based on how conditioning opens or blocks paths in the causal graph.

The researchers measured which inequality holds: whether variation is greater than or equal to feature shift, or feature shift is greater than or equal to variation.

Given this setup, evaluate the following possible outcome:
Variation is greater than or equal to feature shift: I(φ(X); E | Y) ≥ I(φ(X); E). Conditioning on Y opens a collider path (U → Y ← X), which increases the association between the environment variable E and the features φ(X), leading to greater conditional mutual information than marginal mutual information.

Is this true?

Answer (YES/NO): YES